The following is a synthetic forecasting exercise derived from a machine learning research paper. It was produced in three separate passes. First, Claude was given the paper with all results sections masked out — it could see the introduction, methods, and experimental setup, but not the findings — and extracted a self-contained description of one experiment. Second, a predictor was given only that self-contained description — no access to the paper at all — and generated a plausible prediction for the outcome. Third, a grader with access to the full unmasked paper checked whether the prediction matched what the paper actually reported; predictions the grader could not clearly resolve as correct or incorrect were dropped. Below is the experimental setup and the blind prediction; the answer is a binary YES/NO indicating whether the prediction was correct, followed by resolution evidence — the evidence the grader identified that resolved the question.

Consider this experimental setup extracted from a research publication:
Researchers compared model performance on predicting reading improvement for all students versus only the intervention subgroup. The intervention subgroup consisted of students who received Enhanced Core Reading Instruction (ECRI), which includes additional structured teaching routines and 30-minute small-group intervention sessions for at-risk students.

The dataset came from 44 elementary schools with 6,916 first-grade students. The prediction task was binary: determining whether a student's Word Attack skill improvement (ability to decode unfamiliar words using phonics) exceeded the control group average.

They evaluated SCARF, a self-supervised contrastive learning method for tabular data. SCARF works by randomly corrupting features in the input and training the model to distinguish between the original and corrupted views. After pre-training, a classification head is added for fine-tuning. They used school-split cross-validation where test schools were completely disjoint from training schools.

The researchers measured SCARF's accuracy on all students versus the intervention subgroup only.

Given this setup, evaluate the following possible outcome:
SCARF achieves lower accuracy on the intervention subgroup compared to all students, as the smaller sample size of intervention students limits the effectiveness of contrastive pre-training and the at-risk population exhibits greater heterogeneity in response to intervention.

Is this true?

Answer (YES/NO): NO